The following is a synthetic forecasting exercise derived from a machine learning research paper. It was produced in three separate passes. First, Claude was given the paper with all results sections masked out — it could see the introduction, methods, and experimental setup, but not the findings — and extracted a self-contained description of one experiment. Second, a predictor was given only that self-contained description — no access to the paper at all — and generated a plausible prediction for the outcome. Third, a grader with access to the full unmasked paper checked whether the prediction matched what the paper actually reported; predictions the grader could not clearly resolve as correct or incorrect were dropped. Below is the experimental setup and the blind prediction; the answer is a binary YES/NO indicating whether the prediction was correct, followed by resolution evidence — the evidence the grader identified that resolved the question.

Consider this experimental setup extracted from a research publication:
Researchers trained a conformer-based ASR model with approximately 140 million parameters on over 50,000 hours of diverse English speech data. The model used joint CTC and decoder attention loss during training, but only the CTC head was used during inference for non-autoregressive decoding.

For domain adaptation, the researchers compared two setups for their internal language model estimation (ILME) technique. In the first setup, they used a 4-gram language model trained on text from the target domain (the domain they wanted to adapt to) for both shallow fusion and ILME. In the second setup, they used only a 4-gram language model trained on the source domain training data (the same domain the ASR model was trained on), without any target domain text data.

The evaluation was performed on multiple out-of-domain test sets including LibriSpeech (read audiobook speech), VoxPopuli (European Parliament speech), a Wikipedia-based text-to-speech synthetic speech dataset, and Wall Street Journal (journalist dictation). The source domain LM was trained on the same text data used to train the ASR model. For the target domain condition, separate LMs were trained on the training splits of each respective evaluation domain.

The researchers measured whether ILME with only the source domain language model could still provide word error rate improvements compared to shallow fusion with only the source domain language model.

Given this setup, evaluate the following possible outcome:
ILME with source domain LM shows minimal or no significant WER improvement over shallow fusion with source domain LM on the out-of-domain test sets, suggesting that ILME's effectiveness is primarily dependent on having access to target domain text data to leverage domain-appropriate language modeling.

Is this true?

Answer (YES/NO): NO